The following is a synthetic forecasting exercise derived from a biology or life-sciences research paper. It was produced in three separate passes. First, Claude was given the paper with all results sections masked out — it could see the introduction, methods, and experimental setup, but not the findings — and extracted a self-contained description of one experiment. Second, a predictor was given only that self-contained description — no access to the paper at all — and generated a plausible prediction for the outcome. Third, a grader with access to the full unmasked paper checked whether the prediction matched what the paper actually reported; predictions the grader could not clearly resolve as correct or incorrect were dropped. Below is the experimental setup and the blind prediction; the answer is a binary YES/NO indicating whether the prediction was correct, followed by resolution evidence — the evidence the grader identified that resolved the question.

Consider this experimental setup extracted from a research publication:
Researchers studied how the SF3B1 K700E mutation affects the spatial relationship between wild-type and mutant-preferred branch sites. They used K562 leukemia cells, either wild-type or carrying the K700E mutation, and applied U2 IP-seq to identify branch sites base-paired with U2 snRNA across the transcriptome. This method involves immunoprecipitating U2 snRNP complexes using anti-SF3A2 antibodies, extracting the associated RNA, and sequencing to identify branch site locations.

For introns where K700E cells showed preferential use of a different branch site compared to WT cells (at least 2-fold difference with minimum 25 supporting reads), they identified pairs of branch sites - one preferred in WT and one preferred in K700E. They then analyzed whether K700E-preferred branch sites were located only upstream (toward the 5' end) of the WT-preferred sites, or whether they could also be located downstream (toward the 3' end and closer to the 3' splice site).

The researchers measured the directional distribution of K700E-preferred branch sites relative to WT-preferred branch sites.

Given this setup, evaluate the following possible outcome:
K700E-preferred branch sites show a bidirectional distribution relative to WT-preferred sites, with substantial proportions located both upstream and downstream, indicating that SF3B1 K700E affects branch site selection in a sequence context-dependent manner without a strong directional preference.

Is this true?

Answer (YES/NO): YES